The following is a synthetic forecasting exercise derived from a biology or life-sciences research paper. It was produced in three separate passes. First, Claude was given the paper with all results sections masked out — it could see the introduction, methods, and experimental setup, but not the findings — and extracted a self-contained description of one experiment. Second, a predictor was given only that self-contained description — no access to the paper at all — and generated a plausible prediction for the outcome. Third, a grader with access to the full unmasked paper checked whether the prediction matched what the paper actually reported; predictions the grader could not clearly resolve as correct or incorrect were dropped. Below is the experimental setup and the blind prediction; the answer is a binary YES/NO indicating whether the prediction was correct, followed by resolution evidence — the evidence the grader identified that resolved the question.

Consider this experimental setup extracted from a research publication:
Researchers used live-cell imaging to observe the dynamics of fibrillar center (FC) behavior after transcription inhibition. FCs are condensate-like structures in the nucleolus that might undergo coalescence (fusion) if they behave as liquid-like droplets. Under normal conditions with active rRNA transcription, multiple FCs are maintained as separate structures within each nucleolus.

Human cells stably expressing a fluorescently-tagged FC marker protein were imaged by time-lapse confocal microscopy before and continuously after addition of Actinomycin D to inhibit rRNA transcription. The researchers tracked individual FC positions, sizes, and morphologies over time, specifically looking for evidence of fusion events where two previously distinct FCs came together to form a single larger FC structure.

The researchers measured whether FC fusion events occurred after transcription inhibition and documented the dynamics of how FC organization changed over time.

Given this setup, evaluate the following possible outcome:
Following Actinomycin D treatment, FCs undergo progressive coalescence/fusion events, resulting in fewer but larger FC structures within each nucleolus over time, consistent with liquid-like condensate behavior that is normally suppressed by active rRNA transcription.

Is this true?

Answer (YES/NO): YES